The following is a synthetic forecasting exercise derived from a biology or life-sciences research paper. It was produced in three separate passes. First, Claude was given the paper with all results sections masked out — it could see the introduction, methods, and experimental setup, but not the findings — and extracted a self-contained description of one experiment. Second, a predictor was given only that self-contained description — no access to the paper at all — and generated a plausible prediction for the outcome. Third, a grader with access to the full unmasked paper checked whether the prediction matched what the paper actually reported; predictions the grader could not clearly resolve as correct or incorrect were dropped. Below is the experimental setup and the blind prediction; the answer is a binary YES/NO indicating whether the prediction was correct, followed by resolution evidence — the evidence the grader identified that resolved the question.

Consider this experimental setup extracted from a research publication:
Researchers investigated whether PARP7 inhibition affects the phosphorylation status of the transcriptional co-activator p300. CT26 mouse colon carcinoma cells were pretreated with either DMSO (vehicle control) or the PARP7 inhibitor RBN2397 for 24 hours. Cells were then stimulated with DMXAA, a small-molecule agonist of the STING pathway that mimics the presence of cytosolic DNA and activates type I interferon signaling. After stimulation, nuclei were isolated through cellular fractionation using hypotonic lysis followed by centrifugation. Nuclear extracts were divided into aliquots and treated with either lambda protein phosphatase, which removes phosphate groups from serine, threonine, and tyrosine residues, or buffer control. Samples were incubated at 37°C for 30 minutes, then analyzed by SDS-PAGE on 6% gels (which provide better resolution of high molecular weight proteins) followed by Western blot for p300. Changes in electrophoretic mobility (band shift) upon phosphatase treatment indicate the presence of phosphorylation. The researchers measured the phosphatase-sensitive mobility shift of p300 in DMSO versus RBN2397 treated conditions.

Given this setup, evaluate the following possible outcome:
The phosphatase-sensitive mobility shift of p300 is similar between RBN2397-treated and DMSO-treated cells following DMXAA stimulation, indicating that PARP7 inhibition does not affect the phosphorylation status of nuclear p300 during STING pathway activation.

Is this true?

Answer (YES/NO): NO